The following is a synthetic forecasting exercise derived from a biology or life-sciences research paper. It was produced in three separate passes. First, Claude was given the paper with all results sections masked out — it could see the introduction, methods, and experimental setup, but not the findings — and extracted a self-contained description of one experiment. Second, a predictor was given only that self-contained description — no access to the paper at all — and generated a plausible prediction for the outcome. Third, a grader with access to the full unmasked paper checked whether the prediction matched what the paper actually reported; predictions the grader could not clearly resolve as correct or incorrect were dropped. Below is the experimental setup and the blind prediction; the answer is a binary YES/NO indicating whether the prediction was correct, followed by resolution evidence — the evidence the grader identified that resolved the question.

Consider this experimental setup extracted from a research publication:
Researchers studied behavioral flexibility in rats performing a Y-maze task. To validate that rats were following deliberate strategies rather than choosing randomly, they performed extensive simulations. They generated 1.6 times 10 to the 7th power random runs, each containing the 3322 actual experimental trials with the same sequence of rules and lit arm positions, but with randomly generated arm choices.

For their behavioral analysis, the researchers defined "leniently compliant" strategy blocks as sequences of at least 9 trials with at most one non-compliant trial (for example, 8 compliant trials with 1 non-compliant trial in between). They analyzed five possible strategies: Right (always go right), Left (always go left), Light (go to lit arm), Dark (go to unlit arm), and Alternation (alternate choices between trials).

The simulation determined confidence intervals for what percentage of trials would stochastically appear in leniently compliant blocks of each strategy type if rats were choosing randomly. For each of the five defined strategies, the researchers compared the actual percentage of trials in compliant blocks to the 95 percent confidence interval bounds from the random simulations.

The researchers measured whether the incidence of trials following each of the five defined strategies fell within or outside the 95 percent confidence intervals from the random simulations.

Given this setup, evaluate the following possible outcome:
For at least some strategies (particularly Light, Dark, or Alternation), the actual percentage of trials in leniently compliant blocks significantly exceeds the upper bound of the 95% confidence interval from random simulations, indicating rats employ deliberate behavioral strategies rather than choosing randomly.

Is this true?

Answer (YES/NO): YES